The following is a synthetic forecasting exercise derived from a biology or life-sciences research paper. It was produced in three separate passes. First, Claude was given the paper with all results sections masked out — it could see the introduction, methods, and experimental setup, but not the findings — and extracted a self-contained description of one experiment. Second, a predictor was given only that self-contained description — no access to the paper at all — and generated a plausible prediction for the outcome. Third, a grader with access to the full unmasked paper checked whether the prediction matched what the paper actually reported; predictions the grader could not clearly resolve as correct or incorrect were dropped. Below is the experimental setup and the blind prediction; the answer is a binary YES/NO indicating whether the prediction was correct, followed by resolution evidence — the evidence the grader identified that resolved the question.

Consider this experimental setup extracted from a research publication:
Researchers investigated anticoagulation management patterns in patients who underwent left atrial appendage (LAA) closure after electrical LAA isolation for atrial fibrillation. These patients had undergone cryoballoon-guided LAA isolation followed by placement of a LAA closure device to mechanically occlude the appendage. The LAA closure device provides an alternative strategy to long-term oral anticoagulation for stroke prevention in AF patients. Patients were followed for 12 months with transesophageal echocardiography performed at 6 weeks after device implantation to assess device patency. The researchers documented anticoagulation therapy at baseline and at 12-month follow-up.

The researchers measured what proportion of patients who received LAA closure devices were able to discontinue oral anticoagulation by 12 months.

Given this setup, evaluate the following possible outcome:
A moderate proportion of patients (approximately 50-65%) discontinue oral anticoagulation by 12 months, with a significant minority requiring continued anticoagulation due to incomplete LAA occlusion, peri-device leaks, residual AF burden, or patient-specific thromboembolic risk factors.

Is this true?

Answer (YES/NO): YES